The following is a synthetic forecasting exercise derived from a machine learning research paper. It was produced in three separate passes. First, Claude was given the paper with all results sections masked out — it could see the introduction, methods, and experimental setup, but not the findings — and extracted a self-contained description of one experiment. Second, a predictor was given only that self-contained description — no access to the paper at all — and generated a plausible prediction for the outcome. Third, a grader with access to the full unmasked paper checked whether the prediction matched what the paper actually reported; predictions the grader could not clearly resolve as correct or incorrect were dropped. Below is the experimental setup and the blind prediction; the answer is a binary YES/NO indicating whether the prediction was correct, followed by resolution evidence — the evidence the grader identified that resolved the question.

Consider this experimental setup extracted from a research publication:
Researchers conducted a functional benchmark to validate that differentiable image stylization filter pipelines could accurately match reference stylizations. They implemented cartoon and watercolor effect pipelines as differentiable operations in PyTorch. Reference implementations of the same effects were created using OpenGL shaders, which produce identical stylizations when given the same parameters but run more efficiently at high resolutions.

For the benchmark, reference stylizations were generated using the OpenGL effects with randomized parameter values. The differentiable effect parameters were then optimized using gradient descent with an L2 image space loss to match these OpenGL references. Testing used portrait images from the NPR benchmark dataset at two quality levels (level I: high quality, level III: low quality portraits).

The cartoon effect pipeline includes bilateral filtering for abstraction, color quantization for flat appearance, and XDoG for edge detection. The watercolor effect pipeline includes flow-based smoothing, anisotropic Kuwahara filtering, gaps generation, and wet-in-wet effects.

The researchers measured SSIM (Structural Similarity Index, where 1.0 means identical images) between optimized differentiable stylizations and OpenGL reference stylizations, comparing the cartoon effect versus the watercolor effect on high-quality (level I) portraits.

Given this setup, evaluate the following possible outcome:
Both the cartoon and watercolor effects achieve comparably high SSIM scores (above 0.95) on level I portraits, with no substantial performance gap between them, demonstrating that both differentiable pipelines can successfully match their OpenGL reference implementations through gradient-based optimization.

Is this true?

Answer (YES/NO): NO